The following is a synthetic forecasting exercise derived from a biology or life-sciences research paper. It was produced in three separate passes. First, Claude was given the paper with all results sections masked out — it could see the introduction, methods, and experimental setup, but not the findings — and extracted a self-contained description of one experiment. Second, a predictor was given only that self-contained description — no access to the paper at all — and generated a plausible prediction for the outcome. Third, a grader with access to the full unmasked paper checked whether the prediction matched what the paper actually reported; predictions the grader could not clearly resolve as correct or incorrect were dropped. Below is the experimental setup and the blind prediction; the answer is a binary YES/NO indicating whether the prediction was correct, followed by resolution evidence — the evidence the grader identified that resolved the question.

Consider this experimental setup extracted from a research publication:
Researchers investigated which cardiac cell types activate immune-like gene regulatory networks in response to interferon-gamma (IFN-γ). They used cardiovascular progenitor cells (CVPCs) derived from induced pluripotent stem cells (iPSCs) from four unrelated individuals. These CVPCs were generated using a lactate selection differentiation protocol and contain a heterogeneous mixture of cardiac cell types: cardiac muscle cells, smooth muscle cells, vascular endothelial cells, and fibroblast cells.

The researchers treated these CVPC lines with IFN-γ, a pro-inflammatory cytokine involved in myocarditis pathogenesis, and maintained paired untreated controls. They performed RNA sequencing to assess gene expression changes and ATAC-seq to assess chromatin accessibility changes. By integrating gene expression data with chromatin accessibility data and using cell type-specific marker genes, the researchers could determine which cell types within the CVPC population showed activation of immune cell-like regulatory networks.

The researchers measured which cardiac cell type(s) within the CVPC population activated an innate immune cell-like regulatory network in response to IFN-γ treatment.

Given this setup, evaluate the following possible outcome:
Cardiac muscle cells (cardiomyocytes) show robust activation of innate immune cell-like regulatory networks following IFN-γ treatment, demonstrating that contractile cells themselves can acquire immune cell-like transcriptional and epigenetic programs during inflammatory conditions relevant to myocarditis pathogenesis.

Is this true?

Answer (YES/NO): NO